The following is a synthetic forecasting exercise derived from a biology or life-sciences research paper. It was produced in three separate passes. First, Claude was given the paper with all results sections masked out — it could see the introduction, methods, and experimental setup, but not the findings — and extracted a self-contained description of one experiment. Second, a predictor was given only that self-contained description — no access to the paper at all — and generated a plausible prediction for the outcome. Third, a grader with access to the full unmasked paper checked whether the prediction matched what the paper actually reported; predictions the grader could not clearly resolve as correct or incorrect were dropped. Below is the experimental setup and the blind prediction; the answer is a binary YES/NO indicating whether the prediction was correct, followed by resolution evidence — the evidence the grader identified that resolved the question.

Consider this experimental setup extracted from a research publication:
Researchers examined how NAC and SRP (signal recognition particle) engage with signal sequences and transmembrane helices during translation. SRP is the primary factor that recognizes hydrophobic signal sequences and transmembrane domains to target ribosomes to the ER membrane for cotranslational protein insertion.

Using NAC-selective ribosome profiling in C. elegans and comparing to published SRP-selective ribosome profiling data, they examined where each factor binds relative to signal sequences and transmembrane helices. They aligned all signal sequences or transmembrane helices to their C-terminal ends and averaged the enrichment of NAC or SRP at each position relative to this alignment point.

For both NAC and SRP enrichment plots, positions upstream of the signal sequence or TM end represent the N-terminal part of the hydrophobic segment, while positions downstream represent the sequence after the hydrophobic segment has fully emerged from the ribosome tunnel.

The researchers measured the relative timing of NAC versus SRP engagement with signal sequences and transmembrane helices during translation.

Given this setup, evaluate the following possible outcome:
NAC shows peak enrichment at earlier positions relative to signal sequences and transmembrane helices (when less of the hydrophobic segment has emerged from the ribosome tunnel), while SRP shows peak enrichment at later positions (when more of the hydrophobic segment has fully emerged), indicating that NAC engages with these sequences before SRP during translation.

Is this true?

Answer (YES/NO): YES